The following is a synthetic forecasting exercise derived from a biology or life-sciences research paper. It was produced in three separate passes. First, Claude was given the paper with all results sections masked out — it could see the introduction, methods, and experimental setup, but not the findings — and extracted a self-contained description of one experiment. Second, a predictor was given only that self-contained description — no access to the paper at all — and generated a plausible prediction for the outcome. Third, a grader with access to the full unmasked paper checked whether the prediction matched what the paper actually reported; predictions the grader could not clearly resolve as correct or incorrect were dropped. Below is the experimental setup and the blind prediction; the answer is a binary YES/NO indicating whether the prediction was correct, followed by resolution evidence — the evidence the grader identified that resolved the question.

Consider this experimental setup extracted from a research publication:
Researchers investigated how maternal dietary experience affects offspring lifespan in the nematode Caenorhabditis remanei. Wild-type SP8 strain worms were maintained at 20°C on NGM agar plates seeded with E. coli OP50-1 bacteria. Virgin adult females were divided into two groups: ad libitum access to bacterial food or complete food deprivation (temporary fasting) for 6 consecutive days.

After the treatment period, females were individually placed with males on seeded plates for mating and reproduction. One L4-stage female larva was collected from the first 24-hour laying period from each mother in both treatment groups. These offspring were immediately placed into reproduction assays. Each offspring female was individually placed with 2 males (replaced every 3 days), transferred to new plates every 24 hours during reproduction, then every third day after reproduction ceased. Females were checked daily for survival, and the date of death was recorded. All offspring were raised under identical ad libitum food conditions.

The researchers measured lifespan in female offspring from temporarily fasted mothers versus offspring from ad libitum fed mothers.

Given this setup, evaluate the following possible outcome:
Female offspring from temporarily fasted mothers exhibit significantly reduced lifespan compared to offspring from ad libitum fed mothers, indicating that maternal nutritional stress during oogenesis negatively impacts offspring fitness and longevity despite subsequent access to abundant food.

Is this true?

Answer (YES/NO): NO